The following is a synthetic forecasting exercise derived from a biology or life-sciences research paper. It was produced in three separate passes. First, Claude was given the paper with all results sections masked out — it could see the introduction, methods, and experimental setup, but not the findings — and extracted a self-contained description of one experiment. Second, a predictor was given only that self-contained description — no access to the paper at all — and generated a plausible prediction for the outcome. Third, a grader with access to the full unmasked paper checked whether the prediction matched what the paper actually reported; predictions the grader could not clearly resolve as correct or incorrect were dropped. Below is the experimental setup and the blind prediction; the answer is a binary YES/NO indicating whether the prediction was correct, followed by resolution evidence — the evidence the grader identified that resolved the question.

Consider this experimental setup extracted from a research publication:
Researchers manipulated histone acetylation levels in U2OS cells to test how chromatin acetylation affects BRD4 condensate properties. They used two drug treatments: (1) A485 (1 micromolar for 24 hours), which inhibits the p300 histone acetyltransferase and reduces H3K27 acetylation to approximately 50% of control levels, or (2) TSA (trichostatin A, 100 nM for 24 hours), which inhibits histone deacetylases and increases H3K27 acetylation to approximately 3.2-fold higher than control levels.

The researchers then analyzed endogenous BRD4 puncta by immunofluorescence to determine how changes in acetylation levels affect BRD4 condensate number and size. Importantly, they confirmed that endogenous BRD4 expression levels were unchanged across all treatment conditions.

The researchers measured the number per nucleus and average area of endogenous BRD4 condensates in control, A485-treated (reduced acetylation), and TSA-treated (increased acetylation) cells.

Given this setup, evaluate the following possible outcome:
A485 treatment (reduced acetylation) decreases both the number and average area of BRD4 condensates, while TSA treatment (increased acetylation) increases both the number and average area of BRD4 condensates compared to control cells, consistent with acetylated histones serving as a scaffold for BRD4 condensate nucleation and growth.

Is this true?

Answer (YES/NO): NO